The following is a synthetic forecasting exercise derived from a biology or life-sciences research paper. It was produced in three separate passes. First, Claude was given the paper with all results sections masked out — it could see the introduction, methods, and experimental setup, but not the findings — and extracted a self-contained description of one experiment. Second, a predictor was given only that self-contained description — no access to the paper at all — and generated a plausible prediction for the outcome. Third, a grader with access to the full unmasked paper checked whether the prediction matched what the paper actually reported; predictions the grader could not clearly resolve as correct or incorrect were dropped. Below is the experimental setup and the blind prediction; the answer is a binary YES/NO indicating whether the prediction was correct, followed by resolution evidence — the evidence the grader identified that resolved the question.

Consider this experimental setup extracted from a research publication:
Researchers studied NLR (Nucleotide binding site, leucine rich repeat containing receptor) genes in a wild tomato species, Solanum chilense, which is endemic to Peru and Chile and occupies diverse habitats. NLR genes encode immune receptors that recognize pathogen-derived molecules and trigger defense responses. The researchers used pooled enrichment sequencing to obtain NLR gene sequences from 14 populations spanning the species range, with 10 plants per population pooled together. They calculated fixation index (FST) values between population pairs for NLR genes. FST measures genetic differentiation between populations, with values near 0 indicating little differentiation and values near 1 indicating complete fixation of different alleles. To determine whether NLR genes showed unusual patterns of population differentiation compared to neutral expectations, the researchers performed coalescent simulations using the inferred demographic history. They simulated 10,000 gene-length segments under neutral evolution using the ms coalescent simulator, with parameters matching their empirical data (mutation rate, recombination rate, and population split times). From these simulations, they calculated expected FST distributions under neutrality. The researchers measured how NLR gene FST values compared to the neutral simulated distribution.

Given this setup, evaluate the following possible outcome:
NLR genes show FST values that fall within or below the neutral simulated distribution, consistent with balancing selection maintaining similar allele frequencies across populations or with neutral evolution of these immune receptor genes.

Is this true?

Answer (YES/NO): NO